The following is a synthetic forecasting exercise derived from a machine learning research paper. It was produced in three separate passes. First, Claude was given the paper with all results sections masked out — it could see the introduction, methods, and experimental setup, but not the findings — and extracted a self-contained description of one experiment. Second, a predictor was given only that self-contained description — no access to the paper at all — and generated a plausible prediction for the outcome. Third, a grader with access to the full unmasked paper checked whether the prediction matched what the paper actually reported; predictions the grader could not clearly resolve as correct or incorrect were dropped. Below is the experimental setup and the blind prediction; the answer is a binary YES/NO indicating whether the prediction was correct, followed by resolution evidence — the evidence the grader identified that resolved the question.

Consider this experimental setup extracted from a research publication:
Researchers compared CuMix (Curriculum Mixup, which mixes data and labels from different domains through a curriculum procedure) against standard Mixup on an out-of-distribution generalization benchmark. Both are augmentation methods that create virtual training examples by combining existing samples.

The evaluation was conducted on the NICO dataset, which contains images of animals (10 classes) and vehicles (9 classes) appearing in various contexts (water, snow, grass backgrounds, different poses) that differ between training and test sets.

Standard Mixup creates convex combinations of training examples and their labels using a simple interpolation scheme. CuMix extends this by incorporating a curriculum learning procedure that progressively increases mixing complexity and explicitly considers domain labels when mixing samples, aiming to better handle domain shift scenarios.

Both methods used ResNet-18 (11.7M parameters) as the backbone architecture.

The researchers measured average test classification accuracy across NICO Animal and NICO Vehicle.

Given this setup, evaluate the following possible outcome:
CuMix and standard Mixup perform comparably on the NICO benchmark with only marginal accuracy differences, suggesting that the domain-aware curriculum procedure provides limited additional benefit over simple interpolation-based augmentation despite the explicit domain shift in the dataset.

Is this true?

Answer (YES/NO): NO